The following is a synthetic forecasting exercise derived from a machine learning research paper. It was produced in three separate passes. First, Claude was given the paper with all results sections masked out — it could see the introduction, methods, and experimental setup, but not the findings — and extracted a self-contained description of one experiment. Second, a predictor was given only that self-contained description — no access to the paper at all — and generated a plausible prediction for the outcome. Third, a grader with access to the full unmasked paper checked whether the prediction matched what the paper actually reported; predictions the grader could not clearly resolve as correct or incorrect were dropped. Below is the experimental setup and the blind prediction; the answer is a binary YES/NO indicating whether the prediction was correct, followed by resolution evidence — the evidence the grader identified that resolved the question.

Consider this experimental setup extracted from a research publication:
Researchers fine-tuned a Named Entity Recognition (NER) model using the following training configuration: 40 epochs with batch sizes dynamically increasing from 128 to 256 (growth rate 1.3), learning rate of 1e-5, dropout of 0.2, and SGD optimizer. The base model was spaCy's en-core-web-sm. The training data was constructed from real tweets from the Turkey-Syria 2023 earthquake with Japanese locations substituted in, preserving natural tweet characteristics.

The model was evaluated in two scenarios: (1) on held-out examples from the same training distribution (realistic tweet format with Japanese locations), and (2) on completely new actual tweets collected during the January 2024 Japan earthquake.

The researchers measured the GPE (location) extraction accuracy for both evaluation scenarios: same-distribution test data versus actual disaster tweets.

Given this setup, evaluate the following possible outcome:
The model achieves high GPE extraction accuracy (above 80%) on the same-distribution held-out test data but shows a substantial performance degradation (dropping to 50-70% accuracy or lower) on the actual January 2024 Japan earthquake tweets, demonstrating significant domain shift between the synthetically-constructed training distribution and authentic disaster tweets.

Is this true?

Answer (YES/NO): NO